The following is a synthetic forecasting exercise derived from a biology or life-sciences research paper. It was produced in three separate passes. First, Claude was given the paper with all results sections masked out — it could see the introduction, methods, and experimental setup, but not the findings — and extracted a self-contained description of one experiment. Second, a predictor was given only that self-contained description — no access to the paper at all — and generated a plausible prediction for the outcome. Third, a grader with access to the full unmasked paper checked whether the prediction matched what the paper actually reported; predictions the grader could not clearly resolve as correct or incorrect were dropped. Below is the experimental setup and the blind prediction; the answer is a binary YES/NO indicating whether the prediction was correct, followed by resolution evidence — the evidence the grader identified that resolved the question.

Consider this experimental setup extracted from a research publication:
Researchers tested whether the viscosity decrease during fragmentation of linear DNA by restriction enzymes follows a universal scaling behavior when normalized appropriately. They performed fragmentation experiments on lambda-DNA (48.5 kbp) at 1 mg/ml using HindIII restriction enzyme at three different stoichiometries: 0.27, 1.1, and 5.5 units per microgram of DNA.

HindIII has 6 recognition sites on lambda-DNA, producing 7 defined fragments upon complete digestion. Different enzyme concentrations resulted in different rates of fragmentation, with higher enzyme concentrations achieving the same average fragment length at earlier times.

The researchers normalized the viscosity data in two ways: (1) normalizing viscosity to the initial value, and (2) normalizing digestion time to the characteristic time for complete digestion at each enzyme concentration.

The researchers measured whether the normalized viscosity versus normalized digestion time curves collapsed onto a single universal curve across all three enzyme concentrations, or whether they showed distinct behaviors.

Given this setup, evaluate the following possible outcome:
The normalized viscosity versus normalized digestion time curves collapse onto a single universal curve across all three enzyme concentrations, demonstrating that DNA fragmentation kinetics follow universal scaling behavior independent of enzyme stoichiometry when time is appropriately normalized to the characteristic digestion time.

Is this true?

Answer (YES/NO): YES